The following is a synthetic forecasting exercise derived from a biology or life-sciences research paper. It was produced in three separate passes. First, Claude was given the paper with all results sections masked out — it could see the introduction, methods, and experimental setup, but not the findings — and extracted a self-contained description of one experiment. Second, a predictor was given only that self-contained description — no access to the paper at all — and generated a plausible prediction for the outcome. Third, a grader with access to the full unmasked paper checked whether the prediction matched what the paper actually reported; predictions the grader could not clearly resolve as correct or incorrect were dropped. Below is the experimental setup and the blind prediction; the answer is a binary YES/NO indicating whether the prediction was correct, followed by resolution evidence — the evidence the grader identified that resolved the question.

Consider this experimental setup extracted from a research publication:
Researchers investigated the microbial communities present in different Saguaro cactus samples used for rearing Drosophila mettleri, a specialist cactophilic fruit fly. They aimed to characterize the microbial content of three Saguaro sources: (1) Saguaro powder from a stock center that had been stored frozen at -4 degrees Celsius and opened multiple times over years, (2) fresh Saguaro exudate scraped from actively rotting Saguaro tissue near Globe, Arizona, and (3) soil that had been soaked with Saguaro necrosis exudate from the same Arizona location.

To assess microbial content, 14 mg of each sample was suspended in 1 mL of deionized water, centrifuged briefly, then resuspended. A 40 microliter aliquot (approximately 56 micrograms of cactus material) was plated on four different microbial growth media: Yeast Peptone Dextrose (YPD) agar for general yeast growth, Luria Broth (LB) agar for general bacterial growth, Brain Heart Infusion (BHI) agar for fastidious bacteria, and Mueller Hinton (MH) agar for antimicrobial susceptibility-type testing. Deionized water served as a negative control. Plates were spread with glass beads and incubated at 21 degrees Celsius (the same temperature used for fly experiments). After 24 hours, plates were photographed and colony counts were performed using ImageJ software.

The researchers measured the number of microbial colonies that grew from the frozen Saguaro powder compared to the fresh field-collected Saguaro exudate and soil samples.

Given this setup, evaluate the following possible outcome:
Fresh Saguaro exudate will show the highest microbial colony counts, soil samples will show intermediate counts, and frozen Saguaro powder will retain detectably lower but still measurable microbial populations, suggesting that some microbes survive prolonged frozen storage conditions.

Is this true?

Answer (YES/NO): NO